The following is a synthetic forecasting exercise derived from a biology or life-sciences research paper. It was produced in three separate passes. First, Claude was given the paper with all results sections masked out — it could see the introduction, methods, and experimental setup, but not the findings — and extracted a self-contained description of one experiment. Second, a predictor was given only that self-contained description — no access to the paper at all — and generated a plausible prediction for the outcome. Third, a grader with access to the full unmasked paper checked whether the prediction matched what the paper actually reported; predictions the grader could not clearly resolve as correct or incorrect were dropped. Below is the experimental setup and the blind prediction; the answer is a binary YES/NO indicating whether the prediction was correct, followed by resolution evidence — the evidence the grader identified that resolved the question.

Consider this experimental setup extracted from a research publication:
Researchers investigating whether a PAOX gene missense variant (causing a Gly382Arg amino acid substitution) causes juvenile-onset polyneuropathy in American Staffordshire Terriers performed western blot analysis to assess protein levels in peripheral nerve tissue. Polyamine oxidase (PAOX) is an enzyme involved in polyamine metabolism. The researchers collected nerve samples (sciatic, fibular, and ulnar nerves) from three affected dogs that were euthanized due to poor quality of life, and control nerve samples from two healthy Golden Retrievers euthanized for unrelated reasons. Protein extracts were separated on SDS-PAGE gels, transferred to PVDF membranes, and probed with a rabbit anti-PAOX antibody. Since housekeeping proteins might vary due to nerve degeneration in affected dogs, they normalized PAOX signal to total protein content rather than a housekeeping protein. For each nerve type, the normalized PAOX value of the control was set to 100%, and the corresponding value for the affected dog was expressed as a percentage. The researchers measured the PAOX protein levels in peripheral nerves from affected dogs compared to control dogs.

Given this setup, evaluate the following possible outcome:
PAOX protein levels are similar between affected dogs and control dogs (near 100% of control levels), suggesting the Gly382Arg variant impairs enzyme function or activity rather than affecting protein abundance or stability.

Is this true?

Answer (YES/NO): YES